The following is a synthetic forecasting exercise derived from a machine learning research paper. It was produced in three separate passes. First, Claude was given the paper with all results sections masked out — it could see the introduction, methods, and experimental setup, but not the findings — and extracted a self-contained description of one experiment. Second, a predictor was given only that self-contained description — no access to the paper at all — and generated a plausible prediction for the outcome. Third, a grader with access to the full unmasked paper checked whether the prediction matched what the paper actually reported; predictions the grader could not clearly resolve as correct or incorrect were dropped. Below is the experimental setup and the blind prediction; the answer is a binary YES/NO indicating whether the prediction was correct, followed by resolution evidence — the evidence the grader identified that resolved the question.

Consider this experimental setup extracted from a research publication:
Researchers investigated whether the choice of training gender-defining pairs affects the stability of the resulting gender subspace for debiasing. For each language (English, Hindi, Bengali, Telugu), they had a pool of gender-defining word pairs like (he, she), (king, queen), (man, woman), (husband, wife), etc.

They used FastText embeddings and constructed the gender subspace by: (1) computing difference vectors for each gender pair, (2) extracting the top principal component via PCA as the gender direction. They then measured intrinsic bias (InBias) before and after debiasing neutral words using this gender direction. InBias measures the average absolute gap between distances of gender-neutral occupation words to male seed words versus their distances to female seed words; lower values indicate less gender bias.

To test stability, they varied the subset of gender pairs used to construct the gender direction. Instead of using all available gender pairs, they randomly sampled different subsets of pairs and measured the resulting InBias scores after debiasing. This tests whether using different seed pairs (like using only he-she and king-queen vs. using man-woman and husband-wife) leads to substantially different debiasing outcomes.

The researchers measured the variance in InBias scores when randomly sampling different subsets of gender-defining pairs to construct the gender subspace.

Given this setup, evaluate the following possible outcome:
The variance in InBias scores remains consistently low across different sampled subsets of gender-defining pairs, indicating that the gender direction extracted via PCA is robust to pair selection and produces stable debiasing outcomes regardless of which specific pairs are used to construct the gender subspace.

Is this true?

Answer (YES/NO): YES